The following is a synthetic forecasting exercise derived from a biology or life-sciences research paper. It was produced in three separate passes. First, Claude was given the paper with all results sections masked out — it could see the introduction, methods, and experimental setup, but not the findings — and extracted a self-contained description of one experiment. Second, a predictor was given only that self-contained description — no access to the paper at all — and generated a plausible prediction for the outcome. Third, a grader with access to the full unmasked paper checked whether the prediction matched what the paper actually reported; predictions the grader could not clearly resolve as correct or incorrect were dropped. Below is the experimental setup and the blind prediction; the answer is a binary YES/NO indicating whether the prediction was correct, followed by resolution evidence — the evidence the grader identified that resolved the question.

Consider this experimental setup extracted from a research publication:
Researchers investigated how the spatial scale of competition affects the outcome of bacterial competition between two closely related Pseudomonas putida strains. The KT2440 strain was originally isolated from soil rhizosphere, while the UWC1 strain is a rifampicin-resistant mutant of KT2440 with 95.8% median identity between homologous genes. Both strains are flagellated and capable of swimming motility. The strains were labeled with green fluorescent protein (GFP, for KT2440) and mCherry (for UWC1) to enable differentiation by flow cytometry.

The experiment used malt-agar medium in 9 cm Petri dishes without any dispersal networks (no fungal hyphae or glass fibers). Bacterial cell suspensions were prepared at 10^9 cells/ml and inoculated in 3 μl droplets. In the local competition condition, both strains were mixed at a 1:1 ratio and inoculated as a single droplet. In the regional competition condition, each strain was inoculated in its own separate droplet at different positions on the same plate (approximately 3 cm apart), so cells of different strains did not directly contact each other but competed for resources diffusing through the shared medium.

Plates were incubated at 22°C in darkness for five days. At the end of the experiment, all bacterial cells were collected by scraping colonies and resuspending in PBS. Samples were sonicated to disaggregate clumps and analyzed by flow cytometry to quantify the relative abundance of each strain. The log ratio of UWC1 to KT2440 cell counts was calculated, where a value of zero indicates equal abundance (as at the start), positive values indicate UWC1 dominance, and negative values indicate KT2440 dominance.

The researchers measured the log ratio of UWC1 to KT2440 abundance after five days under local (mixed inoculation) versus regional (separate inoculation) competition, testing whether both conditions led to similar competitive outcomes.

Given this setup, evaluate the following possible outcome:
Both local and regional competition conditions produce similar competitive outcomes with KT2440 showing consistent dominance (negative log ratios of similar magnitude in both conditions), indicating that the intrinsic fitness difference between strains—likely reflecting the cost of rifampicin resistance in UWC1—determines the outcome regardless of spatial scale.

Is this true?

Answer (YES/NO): NO